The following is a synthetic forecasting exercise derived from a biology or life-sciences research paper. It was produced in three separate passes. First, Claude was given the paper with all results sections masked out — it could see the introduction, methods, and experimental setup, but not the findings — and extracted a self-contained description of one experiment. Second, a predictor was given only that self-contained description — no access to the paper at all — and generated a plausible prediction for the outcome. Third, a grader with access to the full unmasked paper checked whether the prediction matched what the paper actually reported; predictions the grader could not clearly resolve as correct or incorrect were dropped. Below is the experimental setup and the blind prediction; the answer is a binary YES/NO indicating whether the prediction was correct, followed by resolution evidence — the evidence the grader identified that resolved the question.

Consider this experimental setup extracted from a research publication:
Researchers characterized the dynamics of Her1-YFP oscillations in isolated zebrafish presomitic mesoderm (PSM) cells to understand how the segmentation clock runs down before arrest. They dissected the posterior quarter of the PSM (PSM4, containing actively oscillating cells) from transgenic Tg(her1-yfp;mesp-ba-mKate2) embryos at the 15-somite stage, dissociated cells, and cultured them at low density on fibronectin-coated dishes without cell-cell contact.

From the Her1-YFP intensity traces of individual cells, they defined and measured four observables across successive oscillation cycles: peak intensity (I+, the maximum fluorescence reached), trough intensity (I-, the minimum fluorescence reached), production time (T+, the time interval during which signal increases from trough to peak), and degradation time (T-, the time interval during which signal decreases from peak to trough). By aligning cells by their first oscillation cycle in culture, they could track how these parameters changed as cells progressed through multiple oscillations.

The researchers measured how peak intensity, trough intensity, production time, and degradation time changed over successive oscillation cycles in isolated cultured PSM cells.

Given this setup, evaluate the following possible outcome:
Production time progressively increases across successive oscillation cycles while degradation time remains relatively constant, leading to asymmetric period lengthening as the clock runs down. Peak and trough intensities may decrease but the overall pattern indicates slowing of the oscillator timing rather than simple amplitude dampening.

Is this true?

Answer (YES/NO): NO